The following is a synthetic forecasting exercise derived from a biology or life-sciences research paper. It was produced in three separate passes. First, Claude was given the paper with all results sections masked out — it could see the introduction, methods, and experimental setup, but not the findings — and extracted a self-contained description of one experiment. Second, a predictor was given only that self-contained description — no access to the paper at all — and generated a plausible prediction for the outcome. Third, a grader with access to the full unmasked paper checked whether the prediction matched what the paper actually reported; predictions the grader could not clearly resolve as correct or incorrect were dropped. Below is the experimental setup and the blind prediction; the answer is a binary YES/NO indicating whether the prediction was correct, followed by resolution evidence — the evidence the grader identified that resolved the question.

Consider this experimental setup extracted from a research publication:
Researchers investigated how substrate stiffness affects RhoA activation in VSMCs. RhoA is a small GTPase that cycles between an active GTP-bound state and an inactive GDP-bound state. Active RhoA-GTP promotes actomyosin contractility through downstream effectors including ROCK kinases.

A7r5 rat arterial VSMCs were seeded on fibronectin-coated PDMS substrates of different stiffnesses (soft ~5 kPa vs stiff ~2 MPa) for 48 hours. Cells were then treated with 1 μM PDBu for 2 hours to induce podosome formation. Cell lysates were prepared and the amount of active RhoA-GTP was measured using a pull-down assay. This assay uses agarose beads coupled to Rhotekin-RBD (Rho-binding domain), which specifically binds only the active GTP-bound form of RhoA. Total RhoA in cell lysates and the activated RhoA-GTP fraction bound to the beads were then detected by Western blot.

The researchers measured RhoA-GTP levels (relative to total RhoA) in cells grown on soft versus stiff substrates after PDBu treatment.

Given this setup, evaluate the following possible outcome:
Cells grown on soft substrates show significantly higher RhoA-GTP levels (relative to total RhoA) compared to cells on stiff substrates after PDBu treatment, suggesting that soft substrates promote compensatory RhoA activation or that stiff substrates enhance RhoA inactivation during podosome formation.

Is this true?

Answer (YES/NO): NO